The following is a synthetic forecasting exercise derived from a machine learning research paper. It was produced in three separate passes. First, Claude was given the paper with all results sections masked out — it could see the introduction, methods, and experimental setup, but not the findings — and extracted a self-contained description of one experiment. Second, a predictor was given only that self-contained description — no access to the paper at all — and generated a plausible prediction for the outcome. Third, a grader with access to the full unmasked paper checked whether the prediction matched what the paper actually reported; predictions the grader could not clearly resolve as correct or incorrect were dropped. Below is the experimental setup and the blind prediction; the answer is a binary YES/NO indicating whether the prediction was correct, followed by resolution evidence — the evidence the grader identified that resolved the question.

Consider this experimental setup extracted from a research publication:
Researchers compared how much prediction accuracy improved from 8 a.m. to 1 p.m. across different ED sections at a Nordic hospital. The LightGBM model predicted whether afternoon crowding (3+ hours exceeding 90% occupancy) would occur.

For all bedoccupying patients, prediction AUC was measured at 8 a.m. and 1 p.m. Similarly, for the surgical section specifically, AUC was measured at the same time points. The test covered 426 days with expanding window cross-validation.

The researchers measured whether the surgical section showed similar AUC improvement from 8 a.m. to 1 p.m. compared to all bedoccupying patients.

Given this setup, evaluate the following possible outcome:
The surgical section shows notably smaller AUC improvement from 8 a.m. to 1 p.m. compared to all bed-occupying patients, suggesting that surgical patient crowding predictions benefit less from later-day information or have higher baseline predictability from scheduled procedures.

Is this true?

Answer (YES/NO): YES